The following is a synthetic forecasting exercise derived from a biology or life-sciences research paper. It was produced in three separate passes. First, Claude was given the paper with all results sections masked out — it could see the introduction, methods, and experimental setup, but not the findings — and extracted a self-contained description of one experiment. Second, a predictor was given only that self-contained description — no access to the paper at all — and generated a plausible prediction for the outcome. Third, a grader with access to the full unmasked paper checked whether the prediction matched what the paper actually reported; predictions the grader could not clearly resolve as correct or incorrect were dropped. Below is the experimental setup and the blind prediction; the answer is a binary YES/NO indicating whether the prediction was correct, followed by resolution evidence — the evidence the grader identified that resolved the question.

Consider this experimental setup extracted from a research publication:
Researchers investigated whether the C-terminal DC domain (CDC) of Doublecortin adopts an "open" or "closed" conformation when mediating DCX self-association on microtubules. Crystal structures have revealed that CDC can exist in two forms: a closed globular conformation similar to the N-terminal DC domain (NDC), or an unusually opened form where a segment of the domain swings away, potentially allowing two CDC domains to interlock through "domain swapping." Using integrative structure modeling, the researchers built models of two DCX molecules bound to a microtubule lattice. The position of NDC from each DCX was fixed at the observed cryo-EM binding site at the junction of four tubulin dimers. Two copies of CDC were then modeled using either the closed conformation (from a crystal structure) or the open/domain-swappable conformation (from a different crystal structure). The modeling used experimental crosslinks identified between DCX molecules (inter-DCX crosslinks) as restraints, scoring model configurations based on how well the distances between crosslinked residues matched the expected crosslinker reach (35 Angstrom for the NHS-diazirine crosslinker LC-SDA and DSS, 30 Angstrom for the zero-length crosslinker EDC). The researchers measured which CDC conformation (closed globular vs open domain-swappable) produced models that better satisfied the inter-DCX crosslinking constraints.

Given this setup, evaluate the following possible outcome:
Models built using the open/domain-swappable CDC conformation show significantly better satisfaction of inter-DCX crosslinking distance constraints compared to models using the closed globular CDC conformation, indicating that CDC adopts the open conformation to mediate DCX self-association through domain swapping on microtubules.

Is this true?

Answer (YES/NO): NO